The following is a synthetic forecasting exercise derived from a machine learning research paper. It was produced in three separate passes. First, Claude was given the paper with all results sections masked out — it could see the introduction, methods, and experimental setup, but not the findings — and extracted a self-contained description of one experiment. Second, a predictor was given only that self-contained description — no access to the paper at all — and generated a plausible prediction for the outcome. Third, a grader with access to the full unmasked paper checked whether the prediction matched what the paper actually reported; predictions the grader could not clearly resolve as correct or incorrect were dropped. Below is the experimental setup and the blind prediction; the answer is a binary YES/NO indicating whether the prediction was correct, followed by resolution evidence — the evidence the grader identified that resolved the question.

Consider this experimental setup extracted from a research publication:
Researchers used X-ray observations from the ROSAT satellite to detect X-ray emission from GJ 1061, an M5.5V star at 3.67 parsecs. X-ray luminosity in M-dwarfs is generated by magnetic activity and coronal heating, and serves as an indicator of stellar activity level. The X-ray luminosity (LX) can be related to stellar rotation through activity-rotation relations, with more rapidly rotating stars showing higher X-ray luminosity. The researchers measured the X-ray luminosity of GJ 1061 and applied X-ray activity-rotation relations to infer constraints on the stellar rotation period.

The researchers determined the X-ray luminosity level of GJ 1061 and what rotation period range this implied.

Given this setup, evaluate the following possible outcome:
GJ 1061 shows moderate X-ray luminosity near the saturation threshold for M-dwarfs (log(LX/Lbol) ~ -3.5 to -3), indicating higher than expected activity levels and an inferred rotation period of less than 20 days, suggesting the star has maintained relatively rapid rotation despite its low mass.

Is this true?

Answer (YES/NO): NO